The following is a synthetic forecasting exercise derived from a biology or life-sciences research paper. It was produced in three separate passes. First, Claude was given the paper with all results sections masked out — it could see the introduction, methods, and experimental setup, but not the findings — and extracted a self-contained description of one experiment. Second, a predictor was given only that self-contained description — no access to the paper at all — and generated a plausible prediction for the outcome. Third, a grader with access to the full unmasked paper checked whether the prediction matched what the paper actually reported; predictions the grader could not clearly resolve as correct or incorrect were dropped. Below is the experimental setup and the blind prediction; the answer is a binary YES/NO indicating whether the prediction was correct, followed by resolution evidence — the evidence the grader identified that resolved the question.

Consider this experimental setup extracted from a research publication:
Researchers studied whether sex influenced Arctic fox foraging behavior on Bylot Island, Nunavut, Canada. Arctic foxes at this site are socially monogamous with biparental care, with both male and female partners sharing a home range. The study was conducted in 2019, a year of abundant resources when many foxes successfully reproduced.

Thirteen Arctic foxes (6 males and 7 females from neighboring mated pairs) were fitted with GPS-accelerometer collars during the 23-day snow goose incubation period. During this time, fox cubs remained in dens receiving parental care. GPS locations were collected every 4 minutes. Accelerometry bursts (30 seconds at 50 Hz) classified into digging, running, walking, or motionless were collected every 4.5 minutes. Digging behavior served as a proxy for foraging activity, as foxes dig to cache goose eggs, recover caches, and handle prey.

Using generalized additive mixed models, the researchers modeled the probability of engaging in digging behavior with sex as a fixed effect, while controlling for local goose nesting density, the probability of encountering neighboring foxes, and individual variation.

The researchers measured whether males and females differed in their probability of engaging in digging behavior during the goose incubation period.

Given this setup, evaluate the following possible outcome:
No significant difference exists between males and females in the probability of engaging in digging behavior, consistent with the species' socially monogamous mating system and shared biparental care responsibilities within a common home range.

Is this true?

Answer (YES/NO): YES